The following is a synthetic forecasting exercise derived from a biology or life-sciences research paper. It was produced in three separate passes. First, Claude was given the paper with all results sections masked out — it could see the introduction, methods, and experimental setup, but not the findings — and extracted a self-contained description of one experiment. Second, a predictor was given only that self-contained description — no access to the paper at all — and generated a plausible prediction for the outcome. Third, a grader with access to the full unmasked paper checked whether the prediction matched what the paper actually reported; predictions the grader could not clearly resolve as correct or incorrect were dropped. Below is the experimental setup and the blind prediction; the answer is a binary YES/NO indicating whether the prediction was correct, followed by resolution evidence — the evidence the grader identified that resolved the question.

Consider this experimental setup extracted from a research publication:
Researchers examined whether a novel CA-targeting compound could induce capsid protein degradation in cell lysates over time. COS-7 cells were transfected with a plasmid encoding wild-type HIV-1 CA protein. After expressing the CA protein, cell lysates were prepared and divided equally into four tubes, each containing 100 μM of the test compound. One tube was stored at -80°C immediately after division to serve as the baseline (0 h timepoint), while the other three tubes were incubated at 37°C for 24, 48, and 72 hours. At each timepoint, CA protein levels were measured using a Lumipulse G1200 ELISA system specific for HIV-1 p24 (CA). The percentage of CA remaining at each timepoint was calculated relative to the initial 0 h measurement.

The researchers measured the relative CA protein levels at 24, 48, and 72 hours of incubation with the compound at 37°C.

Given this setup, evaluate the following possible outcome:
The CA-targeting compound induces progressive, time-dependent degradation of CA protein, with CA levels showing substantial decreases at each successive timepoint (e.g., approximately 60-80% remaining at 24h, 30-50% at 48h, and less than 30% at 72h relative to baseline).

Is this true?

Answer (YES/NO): YES